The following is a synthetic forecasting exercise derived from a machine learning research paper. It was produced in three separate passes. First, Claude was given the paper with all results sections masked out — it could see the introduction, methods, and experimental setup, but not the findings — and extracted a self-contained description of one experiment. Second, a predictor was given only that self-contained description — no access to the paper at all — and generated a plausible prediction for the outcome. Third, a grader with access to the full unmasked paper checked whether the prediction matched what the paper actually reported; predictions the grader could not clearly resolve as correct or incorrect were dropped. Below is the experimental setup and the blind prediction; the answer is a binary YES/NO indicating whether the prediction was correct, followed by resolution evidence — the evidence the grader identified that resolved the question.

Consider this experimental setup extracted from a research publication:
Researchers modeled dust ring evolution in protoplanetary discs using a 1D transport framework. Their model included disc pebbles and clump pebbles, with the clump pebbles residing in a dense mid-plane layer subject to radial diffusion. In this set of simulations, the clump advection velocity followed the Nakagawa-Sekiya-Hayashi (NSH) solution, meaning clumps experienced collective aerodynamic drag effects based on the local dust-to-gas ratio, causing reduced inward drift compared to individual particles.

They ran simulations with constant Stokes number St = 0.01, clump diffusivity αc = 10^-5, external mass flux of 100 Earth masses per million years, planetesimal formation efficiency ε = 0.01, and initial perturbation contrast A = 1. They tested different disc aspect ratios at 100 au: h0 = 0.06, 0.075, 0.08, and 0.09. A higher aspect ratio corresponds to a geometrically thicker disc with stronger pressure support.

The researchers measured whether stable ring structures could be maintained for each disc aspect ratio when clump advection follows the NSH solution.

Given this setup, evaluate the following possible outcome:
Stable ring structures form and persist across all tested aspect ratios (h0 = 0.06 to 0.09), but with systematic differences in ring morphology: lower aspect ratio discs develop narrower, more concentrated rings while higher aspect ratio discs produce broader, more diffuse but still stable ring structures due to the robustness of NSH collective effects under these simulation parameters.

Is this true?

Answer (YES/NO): NO